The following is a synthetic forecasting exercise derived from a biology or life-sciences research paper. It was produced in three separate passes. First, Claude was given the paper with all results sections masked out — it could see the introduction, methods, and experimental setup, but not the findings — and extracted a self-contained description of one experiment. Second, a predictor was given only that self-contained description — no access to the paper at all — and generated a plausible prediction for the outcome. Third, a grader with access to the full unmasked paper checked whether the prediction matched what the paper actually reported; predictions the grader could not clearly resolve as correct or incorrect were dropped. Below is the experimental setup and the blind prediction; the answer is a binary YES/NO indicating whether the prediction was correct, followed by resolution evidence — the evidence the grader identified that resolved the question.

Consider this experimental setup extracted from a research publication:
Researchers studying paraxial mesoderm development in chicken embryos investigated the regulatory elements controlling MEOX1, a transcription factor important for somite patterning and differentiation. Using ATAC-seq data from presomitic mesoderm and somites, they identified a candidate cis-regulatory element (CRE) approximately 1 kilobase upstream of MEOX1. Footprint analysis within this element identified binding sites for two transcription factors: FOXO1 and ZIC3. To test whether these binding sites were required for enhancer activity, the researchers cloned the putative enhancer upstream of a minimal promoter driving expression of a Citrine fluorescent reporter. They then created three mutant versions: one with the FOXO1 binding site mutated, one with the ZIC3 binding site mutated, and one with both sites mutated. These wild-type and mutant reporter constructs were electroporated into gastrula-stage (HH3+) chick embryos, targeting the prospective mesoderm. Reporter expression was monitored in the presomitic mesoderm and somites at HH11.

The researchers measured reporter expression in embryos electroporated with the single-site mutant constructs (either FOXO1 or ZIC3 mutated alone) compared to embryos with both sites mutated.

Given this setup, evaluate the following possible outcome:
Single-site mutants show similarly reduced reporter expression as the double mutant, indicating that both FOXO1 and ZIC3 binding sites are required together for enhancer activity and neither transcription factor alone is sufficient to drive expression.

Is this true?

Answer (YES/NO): NO